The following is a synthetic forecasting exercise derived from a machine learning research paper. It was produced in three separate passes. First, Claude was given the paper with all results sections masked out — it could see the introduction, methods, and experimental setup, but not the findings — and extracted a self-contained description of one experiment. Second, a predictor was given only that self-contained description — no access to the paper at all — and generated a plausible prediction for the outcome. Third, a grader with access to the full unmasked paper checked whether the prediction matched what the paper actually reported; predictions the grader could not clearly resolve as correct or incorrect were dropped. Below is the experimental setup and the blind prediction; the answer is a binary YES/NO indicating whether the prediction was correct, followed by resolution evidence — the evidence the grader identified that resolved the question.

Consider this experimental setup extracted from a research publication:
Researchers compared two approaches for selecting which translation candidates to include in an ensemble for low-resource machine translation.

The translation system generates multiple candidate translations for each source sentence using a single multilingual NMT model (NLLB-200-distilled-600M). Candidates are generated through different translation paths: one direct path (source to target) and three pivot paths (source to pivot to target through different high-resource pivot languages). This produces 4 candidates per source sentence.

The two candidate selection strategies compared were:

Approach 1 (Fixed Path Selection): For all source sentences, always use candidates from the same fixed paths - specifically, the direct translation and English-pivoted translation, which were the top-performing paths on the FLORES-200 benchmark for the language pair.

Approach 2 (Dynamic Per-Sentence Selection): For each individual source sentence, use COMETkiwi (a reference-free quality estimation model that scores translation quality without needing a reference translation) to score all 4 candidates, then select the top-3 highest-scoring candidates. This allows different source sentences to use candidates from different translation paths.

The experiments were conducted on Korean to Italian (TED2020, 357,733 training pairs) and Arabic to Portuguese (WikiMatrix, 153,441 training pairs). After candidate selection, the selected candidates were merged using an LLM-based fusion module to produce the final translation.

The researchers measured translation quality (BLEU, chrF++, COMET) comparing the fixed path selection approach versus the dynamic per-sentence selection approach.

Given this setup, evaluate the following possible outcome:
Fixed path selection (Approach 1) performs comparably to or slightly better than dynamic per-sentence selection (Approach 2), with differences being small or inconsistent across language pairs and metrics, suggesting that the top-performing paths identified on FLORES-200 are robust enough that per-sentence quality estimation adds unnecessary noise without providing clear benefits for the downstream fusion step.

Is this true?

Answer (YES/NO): YES